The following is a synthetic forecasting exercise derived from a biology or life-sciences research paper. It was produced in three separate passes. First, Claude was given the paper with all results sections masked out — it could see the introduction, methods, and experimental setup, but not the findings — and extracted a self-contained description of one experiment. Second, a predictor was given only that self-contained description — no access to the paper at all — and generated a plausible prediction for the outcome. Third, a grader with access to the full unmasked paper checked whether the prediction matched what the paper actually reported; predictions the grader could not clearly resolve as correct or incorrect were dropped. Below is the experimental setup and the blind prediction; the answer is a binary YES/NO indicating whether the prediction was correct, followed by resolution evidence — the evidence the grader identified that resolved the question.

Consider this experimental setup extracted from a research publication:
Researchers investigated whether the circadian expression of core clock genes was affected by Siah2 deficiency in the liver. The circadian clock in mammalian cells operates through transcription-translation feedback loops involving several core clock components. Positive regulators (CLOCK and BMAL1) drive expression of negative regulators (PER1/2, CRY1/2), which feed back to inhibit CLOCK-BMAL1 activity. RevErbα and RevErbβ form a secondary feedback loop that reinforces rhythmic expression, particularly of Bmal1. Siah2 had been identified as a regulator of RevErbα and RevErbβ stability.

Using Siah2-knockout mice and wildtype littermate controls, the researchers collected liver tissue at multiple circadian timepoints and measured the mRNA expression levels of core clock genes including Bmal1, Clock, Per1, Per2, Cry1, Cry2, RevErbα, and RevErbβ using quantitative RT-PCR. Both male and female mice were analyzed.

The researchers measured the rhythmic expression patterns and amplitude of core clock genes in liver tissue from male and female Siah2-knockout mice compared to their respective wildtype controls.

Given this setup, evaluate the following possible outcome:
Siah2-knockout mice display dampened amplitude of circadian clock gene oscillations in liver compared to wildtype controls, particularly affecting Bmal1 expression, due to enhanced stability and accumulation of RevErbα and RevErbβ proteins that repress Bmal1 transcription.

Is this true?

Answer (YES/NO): NO